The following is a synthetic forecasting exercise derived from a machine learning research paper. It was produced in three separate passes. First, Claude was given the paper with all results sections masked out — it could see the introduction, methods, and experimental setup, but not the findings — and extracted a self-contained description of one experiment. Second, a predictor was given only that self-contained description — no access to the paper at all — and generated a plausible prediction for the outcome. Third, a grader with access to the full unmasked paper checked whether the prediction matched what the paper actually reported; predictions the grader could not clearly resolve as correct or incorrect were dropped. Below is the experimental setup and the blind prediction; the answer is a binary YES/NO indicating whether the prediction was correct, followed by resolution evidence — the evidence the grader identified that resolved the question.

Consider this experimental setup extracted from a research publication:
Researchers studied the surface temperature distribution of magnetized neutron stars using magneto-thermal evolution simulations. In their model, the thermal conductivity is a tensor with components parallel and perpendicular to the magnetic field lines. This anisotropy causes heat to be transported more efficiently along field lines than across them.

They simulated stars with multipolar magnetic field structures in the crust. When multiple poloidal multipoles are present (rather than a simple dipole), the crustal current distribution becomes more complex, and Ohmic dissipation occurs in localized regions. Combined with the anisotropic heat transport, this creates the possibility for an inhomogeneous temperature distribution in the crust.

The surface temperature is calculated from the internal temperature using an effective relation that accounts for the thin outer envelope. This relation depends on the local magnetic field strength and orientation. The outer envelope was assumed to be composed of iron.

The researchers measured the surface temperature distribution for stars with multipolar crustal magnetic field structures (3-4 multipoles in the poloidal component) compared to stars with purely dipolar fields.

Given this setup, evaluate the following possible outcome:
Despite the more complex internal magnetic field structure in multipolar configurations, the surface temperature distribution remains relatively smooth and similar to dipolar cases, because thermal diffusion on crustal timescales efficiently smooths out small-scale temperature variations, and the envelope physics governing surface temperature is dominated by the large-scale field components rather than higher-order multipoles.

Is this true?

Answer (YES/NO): NO